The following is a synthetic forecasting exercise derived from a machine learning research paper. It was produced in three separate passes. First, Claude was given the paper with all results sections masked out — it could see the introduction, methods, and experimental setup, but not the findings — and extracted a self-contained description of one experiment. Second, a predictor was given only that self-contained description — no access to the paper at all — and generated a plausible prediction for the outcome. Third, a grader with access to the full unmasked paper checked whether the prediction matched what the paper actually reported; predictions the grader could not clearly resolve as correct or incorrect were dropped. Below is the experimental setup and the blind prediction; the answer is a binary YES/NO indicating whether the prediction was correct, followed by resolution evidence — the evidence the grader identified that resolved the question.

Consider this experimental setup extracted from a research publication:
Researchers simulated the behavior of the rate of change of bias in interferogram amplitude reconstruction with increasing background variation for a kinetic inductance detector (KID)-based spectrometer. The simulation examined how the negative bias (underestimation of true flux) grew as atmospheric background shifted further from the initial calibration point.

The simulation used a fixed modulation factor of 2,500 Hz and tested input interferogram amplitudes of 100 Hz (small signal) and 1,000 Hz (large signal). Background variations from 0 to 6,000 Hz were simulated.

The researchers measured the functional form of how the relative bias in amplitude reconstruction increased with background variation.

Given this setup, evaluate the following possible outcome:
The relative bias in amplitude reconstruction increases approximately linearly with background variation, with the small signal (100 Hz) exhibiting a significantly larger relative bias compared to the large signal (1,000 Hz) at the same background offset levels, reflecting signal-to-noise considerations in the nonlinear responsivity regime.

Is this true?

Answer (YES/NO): NO